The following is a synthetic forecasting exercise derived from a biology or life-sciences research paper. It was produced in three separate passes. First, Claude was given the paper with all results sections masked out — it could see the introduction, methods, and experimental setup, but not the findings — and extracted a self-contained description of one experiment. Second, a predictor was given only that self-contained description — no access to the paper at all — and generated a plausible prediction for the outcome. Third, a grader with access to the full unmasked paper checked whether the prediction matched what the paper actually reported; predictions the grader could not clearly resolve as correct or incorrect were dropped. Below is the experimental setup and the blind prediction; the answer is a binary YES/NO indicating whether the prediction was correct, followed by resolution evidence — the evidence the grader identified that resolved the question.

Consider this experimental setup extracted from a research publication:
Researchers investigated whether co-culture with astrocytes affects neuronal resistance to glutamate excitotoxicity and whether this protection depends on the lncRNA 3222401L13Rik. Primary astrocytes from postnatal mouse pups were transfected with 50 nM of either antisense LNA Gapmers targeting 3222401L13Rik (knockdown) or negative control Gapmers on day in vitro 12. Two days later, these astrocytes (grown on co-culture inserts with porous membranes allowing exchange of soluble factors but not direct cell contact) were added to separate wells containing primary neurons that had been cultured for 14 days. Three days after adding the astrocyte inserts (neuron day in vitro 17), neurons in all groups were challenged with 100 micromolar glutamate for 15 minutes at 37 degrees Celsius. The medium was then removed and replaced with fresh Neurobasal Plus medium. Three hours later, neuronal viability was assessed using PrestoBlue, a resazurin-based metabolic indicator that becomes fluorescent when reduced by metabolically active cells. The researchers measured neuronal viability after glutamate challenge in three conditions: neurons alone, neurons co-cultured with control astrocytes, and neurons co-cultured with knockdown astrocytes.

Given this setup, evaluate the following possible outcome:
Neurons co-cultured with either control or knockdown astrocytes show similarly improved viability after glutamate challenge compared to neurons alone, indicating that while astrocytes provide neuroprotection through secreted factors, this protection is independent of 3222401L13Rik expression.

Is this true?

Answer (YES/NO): NO